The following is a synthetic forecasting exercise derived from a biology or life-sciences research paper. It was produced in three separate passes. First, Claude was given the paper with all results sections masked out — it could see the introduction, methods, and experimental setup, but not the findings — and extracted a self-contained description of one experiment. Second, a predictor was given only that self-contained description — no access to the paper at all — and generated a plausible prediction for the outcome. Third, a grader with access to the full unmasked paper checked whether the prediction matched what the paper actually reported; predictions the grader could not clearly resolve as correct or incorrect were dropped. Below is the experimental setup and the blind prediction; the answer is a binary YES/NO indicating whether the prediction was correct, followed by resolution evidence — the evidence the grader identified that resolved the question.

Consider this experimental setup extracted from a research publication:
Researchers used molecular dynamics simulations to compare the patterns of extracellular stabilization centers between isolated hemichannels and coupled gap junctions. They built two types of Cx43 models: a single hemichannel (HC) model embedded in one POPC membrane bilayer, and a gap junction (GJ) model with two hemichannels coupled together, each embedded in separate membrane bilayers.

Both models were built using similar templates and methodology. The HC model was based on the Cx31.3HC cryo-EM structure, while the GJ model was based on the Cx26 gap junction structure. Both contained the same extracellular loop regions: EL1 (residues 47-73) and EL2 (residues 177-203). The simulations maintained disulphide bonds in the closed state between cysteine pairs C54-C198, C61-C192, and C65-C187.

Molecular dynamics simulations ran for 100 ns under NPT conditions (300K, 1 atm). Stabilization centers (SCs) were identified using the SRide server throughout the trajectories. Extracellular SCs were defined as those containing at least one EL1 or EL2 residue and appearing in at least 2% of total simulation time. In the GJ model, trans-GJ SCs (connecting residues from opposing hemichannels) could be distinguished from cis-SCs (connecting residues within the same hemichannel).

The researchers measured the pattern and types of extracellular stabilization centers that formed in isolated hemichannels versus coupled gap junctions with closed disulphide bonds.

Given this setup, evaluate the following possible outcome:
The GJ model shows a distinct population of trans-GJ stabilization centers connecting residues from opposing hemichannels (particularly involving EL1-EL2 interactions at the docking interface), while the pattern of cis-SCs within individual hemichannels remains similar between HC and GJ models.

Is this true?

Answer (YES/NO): YES